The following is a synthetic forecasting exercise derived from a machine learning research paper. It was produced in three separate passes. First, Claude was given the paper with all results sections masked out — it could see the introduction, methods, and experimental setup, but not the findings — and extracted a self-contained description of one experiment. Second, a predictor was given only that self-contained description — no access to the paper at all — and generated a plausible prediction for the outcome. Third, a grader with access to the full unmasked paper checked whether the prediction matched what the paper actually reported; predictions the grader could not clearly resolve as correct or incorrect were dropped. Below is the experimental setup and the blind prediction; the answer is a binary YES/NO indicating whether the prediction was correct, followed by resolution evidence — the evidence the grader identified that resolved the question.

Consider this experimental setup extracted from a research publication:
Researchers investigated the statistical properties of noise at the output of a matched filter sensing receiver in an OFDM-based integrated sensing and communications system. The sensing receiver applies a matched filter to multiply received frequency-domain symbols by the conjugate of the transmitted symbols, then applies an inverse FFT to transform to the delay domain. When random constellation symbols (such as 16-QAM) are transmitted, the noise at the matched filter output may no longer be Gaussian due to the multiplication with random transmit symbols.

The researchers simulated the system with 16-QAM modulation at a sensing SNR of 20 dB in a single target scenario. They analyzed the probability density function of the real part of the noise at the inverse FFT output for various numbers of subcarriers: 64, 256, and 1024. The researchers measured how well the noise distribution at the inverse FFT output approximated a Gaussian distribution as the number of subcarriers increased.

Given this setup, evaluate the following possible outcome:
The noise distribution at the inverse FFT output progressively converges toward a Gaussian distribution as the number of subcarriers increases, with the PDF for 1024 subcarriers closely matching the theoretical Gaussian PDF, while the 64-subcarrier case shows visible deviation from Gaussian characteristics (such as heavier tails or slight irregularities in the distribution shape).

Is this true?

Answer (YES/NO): NO